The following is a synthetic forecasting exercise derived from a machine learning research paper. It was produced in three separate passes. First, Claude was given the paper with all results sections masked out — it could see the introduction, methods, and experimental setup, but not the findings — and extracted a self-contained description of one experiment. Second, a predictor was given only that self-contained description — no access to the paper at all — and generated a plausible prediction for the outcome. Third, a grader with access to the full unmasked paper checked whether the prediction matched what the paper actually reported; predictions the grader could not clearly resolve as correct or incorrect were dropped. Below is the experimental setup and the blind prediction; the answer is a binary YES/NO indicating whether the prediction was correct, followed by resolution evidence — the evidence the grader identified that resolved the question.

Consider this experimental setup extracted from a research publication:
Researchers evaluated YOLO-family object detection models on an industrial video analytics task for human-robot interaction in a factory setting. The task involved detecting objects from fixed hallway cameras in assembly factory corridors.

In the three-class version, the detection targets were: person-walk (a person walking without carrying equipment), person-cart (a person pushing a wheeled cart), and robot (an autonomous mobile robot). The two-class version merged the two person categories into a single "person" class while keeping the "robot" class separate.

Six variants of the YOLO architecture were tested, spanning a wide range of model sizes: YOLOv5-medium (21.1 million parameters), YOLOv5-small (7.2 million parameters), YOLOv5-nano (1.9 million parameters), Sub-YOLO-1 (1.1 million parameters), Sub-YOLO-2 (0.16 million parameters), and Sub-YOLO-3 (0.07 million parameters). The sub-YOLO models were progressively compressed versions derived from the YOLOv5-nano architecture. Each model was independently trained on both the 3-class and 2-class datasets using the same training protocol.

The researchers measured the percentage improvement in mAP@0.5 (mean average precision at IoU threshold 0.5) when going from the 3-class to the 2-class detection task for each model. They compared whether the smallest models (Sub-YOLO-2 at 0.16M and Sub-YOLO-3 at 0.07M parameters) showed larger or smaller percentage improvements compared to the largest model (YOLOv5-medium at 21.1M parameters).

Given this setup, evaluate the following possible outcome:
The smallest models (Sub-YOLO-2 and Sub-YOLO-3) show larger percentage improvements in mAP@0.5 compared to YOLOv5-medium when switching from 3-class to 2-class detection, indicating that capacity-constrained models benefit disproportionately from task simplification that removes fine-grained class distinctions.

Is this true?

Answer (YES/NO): YES